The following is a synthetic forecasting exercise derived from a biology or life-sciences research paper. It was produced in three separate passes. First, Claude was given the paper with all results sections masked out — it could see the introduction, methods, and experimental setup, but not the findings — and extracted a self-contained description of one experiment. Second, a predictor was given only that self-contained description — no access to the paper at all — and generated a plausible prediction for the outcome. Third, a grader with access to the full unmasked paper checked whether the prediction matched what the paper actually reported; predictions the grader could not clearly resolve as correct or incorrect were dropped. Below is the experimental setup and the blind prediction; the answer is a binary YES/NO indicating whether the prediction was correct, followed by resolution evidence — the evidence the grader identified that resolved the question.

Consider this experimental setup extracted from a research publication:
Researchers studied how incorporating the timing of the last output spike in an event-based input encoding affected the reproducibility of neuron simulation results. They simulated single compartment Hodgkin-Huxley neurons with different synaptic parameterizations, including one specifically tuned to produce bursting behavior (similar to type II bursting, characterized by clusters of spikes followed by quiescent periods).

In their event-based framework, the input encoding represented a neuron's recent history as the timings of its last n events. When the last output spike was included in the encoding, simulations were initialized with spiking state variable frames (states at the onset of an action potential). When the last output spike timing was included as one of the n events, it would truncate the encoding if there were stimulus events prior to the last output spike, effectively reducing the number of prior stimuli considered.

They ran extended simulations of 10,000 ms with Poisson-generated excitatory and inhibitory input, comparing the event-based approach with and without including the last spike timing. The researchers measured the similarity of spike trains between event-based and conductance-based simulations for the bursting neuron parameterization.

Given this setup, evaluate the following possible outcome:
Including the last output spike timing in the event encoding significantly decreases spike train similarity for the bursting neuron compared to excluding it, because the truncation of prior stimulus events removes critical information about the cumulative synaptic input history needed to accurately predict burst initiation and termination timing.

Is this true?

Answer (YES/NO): NO